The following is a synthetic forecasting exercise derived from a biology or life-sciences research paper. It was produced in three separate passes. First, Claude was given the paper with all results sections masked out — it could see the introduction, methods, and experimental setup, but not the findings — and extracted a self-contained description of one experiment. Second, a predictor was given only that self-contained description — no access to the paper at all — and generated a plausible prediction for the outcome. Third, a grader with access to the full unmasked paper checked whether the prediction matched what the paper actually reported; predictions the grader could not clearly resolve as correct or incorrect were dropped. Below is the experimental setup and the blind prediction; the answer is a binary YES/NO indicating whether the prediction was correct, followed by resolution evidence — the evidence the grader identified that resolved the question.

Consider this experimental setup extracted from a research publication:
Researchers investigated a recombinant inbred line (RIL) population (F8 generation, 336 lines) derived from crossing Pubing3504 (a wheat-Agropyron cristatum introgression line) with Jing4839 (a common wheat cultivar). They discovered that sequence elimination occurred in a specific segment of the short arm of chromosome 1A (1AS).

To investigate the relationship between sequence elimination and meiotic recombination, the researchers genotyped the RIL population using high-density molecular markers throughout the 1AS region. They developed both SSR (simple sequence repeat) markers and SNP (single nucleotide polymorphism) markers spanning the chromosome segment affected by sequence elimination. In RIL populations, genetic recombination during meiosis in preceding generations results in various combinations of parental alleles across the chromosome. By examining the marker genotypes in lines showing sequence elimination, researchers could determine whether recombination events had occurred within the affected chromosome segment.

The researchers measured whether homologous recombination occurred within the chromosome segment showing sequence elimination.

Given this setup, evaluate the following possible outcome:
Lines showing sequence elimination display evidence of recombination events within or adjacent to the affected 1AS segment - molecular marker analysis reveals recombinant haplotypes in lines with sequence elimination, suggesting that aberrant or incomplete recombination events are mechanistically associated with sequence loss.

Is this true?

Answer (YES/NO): NO